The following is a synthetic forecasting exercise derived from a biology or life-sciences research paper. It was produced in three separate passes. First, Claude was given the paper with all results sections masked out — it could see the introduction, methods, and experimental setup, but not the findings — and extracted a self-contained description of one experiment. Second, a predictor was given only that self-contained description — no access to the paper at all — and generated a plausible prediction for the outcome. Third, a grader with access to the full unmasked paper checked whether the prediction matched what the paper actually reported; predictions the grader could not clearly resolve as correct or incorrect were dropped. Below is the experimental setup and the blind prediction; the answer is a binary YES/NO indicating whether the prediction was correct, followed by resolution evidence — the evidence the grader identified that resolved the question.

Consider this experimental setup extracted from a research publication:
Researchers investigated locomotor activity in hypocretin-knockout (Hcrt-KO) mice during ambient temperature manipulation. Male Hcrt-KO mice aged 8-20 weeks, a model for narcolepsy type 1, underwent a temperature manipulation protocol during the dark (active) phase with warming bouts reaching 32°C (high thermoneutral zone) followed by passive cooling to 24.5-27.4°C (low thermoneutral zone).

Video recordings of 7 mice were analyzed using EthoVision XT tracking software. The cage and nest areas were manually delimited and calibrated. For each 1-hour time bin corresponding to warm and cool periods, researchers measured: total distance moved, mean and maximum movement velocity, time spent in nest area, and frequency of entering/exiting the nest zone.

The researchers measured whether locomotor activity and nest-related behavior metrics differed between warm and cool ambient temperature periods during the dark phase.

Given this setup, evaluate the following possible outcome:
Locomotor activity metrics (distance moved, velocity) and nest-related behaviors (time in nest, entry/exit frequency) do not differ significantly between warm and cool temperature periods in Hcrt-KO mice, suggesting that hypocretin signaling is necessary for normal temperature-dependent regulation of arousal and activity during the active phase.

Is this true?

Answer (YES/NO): YES